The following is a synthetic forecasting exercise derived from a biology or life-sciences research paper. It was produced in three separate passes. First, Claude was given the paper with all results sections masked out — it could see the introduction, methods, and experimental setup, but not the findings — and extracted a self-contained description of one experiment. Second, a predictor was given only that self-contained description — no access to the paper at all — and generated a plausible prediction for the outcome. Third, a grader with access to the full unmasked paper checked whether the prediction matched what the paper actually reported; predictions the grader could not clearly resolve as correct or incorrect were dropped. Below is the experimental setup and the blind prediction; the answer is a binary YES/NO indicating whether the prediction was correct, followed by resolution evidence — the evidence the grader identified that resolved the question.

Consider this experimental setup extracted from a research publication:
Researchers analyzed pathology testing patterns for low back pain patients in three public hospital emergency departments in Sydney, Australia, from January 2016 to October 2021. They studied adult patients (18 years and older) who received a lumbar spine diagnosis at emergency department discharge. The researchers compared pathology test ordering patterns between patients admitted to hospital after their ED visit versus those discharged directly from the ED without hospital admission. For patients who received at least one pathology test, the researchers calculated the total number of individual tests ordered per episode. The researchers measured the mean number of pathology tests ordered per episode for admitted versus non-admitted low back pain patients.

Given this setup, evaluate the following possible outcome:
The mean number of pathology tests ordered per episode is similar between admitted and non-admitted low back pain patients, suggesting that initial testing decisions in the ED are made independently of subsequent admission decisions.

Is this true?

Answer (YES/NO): NO